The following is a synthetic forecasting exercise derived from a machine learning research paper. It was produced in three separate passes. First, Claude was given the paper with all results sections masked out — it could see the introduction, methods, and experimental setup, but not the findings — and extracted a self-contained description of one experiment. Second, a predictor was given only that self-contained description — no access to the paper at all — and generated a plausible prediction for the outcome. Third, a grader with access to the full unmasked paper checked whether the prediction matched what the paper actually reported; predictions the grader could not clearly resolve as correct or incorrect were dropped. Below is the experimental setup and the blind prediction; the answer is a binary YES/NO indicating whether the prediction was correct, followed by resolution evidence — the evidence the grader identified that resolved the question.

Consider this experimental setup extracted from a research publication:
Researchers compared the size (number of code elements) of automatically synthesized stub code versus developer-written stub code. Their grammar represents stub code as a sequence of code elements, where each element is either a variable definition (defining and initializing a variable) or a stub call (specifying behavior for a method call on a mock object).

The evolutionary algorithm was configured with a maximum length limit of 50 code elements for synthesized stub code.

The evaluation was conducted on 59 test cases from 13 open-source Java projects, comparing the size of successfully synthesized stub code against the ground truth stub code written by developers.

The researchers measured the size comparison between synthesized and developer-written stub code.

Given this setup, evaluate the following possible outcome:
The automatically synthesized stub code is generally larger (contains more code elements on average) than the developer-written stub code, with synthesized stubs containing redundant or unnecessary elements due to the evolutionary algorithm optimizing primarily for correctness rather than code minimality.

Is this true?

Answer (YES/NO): NO